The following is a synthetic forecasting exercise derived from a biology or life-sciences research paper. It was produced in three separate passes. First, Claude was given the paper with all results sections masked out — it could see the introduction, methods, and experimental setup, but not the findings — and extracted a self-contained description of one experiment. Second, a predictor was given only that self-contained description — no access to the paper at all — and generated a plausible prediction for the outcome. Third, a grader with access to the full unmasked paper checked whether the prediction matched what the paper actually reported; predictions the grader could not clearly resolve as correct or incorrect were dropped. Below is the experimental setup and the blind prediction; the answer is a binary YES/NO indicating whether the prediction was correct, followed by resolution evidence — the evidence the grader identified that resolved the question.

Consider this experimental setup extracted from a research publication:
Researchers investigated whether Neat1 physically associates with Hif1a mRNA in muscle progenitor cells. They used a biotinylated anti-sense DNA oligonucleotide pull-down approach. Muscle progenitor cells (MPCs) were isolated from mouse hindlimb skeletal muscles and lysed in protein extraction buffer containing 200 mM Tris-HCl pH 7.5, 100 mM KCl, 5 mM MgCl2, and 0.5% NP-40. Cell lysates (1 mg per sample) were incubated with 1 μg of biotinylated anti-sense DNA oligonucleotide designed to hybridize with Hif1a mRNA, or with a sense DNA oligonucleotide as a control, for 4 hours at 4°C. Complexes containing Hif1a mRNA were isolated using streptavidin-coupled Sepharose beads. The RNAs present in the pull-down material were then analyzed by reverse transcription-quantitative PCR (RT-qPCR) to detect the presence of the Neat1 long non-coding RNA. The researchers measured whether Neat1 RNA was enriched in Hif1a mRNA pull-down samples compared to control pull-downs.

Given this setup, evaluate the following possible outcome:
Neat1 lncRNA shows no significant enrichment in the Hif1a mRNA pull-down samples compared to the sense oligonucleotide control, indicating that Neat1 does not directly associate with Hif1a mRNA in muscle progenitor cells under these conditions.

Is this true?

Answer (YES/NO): NO